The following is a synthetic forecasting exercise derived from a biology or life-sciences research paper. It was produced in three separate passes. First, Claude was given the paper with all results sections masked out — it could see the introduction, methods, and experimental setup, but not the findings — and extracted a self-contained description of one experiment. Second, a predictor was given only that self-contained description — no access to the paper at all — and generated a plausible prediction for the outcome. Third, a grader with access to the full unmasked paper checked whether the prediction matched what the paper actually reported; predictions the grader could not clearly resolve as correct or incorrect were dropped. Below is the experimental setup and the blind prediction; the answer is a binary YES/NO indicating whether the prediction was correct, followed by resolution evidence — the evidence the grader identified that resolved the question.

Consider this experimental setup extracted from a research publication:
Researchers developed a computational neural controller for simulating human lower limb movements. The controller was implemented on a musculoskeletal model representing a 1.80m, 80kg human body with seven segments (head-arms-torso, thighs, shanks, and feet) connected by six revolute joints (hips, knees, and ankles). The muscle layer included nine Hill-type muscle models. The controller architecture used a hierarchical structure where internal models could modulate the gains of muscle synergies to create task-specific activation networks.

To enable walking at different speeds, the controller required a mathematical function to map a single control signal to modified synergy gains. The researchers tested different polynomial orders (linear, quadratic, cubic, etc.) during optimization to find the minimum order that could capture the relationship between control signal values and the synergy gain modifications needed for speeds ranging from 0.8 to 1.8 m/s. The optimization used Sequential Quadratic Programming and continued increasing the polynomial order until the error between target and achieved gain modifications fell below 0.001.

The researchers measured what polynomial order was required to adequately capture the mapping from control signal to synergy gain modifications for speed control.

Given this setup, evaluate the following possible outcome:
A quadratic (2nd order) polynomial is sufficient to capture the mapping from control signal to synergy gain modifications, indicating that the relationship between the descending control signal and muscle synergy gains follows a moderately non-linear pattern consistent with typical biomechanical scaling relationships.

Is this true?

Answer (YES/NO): NO